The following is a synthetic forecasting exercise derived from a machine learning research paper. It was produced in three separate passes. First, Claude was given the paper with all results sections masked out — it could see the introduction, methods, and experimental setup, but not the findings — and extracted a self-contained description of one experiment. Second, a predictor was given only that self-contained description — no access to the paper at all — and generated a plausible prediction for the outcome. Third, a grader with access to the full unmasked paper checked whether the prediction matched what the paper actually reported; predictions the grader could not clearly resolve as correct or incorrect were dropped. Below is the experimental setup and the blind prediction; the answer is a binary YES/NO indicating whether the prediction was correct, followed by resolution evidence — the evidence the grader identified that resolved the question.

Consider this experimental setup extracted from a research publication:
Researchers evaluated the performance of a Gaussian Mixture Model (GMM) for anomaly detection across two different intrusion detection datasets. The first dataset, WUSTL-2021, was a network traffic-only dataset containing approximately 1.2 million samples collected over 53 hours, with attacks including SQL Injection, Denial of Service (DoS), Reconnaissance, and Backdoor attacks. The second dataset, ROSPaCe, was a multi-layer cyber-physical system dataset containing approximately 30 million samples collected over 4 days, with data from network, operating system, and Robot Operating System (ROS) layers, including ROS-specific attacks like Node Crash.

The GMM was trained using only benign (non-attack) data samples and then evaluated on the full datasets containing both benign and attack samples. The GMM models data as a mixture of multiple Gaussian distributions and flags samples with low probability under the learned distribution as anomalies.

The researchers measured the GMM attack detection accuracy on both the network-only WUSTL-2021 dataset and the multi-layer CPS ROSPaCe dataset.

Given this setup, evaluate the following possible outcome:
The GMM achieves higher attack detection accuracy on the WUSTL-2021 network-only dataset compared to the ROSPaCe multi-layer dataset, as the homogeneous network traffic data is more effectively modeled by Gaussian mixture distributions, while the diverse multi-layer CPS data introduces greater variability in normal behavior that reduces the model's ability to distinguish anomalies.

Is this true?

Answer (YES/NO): NO